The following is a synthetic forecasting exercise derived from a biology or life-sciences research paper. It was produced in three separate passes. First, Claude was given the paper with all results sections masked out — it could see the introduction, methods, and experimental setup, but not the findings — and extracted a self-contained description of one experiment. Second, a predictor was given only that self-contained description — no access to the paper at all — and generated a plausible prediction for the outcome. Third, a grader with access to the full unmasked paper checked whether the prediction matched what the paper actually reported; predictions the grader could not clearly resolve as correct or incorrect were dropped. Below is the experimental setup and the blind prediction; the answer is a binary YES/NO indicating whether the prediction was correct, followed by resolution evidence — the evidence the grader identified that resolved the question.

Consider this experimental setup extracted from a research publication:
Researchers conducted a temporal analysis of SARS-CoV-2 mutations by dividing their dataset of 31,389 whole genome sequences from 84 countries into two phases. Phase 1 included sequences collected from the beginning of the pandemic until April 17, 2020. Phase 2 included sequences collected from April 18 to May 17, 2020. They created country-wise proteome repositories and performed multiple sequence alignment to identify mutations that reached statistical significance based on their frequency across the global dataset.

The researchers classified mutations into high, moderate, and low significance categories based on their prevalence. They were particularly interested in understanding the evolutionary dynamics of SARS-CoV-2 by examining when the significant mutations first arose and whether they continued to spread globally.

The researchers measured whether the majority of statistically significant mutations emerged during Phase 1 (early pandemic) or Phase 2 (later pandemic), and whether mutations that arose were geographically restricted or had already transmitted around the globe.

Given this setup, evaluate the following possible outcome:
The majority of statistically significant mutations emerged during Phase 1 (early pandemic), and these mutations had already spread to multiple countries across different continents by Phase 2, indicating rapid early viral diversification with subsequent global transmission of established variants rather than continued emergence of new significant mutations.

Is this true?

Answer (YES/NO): YES